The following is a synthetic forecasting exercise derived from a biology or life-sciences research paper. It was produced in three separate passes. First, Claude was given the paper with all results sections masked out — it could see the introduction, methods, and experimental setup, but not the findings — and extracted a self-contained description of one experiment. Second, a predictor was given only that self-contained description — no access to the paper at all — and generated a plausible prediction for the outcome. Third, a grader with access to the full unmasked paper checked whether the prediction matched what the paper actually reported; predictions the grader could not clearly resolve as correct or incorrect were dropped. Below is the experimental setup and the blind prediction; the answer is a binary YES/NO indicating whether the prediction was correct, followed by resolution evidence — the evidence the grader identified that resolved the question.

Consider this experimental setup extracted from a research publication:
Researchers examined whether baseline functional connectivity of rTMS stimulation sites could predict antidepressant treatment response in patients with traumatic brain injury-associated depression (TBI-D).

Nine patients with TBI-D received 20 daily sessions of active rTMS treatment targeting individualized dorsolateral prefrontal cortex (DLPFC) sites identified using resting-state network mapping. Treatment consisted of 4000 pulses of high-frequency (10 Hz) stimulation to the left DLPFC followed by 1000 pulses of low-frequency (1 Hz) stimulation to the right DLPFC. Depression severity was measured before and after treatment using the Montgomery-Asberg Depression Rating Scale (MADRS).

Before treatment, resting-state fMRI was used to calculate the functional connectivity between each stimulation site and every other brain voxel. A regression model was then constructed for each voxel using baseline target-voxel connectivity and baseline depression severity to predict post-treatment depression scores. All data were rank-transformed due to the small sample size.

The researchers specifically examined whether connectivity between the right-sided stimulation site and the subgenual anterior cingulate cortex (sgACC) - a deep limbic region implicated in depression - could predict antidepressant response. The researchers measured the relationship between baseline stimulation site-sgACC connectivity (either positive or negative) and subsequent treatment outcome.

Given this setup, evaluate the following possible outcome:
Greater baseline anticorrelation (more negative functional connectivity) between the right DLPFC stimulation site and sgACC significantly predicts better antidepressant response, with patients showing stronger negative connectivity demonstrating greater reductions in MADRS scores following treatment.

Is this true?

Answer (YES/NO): YES